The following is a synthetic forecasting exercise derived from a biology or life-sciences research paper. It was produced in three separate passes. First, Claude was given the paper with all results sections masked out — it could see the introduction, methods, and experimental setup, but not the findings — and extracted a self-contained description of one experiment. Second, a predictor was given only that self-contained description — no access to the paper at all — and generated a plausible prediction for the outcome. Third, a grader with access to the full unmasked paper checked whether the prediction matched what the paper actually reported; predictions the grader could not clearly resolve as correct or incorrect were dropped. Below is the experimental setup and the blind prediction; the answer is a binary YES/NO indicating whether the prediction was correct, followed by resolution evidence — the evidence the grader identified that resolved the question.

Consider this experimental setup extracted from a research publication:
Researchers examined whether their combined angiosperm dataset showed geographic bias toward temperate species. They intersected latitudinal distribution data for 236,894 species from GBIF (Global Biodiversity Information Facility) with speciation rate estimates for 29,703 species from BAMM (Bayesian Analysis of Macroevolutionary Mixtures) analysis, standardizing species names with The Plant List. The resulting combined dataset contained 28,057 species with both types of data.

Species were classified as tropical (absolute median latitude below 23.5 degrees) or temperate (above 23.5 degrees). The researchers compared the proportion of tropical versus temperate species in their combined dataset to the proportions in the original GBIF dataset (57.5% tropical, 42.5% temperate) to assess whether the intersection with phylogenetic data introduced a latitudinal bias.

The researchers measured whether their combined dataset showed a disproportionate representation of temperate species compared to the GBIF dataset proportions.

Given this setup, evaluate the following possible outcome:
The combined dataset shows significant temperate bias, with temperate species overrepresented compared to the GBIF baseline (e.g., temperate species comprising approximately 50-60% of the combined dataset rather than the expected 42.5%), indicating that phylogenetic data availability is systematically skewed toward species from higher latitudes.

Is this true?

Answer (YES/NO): NO